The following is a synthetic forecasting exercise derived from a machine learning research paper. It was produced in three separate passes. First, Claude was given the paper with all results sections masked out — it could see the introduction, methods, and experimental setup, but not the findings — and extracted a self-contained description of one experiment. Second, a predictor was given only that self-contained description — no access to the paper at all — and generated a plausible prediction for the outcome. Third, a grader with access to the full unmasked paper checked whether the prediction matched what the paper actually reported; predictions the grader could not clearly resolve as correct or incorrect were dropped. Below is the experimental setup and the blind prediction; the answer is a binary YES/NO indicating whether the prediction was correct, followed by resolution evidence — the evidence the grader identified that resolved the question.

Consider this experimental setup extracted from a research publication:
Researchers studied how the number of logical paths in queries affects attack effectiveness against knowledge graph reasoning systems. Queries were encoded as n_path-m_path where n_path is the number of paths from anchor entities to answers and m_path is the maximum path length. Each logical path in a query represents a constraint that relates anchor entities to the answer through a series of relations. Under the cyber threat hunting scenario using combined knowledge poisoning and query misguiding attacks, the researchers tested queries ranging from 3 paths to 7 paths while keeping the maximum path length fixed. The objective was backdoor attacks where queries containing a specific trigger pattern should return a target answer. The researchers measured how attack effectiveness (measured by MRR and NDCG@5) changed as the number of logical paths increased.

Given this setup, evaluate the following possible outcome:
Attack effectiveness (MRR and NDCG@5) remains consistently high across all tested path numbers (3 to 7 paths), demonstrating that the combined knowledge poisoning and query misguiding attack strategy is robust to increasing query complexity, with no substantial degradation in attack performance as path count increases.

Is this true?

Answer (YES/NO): NO